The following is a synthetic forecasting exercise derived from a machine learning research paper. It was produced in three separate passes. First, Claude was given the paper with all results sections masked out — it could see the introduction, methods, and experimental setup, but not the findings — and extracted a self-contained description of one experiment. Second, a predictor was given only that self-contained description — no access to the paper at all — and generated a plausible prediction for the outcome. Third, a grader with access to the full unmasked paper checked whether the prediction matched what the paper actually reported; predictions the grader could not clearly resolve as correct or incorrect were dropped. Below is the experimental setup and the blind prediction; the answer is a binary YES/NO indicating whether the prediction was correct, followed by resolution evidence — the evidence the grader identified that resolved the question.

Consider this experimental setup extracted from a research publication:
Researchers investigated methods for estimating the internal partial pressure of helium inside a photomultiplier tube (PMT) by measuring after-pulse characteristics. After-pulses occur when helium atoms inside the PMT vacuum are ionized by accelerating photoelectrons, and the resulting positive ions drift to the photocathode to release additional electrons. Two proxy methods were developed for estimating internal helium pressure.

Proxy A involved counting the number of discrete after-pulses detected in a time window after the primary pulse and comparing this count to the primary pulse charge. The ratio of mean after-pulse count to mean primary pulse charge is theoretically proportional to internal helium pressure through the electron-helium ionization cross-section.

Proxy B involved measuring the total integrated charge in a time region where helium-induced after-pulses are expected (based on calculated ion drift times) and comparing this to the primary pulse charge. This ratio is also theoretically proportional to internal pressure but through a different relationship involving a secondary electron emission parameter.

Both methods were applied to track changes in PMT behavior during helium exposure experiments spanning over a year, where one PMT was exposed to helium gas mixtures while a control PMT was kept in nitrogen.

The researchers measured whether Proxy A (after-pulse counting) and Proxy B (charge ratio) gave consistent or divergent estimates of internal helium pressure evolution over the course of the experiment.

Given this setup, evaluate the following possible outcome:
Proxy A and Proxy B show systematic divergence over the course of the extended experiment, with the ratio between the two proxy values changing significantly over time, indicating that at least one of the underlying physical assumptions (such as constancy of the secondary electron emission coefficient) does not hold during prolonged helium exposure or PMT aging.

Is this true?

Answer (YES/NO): NO